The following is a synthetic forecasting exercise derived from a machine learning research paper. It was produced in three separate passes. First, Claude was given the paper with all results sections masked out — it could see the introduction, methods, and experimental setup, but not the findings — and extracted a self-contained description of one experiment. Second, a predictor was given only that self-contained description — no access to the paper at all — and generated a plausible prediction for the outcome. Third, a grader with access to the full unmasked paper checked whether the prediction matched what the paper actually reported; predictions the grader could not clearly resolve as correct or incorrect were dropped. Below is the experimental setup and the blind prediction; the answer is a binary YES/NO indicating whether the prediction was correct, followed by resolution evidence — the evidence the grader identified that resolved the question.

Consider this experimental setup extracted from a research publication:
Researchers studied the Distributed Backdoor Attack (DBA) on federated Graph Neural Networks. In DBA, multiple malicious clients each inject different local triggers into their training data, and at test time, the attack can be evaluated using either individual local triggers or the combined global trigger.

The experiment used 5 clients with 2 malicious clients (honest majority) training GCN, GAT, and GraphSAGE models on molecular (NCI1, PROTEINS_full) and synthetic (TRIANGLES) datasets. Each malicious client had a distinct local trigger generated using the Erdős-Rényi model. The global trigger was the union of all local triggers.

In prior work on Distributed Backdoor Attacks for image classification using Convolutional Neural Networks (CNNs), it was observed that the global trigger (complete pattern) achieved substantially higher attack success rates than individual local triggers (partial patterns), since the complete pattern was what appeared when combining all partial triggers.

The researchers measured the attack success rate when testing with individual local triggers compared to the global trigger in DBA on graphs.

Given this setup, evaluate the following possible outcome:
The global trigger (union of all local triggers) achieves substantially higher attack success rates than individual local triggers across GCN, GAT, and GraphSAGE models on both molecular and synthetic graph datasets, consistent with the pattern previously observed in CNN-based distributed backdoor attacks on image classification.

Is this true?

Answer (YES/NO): NO